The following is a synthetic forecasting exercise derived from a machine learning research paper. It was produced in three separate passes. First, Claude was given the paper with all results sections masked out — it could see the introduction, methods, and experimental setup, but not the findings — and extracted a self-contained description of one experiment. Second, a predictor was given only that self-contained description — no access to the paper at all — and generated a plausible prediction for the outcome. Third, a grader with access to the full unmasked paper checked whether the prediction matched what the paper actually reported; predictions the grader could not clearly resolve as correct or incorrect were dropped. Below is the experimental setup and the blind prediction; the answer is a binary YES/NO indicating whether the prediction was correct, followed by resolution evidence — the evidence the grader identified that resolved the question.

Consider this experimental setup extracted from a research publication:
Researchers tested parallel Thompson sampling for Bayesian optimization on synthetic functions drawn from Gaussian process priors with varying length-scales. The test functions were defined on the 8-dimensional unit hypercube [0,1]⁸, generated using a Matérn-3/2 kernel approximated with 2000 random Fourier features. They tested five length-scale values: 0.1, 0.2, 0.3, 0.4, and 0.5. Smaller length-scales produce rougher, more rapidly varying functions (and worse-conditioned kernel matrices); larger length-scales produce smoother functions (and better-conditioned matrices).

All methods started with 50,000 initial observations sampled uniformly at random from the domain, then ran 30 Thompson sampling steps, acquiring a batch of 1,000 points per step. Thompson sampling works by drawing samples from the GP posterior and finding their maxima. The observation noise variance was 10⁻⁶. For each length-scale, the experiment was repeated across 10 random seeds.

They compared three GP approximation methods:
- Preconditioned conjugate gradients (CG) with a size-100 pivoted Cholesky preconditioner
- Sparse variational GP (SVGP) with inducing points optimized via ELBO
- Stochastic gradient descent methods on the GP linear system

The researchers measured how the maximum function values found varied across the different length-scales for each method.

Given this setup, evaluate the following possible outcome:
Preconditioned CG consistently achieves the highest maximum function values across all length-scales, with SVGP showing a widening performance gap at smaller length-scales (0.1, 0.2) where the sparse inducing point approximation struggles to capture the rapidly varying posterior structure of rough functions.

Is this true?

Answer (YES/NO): NO